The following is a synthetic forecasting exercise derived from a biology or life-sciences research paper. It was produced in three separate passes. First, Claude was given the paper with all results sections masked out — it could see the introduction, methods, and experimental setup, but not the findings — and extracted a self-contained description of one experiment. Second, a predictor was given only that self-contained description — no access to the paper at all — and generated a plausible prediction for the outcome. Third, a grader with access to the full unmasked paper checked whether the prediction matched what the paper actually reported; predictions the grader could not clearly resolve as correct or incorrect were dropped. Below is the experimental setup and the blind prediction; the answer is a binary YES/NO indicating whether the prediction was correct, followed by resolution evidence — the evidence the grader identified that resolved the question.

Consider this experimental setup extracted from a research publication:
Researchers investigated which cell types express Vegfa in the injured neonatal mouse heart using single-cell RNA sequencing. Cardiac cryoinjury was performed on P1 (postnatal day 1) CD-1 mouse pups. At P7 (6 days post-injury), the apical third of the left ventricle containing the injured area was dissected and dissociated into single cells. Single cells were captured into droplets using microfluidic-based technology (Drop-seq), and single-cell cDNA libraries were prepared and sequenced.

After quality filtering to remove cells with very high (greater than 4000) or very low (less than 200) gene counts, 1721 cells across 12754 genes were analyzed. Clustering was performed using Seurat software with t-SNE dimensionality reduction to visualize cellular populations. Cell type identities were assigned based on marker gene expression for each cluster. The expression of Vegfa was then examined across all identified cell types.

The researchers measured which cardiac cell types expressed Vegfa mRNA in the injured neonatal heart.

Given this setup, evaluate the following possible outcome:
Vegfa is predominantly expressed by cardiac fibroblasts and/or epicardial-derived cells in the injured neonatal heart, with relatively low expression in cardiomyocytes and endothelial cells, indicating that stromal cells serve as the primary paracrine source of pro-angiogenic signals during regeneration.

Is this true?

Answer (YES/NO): NO